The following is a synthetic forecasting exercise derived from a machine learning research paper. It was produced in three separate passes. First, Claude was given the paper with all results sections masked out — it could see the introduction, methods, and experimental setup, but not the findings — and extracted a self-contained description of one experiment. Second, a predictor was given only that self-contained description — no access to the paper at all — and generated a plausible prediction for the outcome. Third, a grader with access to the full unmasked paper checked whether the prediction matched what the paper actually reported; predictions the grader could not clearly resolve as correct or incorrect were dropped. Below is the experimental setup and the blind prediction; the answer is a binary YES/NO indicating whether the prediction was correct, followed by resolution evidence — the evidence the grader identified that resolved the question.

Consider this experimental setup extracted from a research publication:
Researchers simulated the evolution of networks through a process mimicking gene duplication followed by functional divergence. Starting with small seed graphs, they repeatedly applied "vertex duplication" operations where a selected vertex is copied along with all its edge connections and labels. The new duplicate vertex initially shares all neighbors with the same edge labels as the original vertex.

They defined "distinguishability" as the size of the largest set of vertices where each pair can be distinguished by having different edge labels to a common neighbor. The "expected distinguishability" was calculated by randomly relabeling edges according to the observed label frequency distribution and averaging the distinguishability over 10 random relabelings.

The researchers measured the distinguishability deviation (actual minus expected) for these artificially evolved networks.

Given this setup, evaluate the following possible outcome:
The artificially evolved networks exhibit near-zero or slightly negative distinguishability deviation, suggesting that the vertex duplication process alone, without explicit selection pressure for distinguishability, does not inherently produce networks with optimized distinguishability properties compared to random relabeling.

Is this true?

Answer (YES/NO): NO